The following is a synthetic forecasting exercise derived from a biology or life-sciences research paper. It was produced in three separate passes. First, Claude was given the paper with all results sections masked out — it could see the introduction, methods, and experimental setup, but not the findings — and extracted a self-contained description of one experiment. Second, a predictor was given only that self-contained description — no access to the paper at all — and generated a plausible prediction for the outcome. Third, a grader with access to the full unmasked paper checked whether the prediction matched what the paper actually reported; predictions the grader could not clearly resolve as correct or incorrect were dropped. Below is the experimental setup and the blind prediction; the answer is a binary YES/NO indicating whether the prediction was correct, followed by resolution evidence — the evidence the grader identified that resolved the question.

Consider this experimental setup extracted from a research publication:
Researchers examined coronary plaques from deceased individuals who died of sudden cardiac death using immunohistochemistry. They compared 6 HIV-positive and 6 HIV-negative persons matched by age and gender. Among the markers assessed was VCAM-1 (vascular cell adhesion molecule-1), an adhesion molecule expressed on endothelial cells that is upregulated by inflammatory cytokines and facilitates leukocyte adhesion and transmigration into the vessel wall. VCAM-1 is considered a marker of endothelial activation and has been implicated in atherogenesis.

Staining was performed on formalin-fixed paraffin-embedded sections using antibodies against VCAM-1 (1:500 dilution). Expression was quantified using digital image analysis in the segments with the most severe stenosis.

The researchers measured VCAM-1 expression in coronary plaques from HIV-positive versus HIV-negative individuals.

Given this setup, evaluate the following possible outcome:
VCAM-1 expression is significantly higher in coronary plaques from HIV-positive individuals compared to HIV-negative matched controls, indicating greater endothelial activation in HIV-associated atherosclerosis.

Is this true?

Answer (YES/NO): NO